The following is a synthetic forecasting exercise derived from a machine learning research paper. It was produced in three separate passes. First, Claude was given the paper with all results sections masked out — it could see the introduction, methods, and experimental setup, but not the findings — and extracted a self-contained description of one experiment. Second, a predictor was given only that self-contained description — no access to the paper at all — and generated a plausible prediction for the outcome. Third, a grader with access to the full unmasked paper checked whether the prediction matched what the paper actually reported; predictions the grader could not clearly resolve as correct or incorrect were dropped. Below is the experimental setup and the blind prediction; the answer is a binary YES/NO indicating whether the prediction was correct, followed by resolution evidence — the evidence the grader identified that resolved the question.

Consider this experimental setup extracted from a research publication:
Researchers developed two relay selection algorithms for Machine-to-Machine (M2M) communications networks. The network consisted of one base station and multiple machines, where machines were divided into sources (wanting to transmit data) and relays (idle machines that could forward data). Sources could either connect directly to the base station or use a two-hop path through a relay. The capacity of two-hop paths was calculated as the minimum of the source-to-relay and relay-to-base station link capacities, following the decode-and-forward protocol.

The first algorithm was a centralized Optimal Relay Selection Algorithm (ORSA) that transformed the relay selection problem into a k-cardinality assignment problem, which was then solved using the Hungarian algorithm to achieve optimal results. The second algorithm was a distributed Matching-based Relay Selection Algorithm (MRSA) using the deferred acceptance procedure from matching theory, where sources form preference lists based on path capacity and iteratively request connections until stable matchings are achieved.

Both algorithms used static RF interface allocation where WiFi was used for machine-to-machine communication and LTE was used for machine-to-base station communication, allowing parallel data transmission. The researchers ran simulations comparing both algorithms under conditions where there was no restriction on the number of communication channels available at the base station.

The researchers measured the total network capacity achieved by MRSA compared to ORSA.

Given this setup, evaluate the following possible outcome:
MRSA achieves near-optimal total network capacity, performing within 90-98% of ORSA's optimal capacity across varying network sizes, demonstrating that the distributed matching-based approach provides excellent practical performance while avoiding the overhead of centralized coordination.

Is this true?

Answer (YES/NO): NO